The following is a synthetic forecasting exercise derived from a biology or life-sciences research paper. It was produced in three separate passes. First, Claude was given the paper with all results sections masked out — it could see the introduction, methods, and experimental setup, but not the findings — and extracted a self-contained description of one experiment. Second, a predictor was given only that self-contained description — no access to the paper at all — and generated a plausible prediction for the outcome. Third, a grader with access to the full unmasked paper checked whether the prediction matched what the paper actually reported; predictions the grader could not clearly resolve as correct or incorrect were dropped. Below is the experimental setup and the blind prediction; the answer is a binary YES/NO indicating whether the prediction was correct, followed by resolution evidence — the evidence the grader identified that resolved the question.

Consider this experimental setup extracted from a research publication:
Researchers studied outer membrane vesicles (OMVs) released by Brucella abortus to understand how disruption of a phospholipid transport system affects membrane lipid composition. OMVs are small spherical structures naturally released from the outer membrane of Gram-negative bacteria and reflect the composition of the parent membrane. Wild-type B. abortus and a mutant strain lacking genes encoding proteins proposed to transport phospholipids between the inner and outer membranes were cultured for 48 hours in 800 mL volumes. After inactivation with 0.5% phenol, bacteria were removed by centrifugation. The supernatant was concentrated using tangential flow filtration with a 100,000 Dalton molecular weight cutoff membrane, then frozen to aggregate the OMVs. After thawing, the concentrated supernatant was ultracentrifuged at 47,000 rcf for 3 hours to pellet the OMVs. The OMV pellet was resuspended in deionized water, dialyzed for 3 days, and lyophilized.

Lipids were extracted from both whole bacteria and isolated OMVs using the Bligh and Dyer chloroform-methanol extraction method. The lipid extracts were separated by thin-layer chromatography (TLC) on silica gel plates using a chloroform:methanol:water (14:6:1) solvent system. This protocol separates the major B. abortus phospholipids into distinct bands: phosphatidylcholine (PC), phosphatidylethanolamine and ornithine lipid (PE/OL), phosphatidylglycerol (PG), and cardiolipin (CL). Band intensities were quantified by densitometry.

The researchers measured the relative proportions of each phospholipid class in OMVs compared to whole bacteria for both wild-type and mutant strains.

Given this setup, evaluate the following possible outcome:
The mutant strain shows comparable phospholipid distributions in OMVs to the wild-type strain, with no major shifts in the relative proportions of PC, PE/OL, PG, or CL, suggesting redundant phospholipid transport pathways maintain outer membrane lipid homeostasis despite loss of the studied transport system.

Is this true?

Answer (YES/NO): NO